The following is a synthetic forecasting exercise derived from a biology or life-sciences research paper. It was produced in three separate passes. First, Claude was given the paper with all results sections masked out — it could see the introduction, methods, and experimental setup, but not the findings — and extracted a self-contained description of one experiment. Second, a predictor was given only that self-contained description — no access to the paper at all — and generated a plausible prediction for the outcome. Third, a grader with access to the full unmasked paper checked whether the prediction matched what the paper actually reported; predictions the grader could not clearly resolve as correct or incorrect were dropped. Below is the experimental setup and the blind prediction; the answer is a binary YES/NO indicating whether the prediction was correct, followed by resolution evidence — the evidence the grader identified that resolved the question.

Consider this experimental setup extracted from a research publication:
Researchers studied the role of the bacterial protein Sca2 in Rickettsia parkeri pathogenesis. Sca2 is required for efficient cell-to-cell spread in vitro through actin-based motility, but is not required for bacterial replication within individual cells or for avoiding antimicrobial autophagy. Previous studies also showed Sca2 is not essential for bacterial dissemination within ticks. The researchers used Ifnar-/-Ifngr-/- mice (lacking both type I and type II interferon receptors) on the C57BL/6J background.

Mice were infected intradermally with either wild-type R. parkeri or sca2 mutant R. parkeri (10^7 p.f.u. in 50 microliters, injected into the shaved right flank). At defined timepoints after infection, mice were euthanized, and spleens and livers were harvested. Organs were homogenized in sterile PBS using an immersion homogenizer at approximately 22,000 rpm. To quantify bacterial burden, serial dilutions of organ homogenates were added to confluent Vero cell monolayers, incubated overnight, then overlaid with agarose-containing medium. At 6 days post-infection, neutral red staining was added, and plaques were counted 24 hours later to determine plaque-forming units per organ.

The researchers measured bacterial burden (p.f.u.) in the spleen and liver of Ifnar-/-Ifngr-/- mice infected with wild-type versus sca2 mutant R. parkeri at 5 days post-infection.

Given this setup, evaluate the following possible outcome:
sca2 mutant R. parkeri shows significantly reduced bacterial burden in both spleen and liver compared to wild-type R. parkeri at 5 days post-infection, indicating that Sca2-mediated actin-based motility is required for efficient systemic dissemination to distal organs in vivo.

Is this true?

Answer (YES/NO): YES